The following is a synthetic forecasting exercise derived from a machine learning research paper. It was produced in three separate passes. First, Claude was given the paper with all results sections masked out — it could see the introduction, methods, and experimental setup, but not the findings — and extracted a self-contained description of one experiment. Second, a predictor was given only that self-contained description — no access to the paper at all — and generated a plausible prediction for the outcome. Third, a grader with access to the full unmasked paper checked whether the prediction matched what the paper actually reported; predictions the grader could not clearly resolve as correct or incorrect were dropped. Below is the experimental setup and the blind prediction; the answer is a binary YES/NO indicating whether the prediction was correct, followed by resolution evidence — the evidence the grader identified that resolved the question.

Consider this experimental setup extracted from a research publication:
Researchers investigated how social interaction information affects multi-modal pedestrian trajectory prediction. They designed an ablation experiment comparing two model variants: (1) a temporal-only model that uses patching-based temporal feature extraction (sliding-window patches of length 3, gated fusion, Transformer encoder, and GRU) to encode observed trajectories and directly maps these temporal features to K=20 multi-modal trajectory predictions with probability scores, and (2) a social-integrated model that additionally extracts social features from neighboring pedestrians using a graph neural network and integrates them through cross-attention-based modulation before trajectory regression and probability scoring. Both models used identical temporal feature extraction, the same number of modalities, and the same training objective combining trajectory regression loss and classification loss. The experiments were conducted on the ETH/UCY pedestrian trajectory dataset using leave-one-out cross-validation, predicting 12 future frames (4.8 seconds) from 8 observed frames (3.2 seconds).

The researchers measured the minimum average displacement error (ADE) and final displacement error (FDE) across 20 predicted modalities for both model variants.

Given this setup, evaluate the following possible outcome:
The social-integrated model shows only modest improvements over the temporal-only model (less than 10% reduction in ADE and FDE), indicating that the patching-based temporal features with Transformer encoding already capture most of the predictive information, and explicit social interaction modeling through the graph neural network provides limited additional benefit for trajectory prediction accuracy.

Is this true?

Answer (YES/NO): YES